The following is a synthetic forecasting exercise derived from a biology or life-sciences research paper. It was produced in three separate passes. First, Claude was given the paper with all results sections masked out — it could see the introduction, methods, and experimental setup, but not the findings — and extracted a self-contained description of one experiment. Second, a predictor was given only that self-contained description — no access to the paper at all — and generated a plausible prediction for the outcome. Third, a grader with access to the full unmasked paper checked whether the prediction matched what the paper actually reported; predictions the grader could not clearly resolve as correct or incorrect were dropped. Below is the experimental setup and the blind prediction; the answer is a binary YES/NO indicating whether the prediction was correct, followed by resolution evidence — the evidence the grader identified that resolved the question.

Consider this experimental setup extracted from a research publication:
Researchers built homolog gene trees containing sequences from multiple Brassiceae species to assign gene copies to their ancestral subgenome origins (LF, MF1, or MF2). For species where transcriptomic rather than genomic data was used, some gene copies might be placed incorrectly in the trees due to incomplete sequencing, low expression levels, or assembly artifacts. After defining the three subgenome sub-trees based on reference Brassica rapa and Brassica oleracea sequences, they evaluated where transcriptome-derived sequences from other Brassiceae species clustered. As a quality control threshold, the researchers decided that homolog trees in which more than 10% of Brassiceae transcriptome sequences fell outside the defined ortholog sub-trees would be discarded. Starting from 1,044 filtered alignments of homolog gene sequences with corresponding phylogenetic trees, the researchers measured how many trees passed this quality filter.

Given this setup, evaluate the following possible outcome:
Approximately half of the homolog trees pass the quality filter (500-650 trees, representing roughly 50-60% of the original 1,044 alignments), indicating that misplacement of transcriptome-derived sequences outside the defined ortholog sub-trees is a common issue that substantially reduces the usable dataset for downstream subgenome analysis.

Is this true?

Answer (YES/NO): NO